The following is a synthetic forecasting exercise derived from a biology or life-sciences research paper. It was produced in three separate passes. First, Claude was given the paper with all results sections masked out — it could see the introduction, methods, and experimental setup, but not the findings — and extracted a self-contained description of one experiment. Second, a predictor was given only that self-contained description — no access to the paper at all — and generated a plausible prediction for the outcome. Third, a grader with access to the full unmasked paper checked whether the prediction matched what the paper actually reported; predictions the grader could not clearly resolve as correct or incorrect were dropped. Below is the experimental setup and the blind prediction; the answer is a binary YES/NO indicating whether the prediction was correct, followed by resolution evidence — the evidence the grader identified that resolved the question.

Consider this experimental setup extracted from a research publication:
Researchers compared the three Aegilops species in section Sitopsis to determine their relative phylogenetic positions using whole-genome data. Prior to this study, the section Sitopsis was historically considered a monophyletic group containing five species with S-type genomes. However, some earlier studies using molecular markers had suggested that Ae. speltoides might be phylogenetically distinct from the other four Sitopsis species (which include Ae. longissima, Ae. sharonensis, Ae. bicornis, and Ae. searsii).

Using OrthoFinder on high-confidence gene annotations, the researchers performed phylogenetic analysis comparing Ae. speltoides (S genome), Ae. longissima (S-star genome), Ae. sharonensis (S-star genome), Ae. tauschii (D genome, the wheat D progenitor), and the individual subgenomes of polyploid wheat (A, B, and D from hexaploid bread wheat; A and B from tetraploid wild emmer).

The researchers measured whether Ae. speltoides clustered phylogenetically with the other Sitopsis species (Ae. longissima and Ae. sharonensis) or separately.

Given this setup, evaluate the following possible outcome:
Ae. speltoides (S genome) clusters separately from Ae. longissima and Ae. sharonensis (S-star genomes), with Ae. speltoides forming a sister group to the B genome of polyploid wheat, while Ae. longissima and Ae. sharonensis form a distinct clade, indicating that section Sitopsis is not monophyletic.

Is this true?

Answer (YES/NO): YES